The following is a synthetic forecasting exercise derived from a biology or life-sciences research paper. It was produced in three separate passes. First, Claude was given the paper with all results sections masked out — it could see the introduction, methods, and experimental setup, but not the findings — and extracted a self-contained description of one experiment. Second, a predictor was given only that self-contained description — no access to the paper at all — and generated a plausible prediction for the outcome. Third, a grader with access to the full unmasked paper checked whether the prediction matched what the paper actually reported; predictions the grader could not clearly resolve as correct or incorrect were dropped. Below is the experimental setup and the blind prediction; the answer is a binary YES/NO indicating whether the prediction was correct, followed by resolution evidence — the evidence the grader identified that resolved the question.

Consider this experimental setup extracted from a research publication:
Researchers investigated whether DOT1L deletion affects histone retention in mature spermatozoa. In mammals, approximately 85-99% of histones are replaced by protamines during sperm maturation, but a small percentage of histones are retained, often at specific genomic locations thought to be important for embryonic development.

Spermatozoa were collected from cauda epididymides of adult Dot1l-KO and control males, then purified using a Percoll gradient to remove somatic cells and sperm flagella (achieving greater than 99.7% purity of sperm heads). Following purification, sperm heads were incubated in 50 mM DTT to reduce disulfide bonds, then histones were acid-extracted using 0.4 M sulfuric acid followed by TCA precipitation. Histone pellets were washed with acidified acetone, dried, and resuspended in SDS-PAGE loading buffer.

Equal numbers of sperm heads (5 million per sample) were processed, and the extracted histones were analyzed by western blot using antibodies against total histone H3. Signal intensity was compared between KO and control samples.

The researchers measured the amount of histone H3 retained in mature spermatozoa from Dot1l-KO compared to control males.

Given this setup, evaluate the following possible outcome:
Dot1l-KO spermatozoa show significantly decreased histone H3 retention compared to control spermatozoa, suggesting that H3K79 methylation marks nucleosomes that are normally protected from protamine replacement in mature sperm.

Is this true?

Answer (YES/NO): NO